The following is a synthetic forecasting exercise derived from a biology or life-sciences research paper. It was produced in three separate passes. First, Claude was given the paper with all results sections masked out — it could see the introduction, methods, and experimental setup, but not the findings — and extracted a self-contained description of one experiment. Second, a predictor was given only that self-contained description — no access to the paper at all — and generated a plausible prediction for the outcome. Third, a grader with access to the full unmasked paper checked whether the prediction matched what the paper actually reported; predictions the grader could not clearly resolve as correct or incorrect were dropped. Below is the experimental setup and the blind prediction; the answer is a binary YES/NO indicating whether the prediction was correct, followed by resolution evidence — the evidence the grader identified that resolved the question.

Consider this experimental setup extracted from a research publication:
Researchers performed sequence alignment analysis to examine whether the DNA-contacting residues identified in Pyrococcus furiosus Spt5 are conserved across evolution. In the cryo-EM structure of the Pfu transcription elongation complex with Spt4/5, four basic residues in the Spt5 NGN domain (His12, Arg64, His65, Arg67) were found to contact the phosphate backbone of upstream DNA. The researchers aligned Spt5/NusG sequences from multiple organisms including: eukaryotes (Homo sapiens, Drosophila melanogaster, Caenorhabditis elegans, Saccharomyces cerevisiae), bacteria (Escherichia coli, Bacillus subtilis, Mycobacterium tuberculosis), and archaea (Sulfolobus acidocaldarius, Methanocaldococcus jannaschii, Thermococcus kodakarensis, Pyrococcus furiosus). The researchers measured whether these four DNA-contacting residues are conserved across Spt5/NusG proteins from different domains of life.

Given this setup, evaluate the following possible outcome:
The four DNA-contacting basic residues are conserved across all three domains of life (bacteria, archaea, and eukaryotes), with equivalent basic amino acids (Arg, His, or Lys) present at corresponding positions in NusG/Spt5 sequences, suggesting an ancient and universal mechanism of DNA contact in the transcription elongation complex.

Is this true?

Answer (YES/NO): NO